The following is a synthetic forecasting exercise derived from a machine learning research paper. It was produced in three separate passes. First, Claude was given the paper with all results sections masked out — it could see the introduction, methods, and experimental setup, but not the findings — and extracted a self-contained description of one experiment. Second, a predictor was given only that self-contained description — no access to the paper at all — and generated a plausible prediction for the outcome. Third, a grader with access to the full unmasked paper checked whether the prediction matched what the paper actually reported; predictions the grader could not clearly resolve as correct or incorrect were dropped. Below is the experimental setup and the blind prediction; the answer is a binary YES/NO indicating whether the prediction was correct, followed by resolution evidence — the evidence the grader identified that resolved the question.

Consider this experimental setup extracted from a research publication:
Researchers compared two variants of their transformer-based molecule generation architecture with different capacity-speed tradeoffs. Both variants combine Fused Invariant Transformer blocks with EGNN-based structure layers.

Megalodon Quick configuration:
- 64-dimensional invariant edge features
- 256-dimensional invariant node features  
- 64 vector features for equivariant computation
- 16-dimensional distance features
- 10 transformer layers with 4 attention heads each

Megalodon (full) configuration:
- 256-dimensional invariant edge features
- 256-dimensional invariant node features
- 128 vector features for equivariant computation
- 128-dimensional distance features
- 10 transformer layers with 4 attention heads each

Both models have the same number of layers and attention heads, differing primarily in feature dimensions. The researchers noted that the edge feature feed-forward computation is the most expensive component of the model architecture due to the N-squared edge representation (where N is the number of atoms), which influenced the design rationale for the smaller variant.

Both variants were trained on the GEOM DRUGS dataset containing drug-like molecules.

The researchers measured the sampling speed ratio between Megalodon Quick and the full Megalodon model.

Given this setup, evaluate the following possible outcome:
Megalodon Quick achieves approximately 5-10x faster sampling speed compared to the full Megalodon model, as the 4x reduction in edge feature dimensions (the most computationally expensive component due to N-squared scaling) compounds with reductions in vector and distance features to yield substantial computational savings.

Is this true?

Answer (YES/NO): NO